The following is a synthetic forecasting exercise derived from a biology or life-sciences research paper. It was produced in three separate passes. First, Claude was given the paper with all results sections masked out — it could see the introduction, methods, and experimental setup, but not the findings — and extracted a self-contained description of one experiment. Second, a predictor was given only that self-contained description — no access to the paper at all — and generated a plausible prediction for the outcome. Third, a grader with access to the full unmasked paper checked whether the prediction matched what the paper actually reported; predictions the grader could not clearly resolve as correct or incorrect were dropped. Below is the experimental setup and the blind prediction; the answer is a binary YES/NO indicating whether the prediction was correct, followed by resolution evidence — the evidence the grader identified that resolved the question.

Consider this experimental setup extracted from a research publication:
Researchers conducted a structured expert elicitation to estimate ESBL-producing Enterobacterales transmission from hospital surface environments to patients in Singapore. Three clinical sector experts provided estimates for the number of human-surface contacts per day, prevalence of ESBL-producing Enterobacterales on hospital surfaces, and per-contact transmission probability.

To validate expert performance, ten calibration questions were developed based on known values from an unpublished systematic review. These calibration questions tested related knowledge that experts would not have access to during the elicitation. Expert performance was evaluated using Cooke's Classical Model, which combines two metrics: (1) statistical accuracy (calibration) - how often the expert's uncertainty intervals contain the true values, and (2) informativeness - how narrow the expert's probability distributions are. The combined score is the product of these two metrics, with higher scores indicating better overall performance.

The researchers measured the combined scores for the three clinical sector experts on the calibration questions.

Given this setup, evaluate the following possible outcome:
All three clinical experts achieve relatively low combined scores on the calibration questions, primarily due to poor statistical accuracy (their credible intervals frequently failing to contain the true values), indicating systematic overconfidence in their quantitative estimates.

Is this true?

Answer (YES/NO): NO